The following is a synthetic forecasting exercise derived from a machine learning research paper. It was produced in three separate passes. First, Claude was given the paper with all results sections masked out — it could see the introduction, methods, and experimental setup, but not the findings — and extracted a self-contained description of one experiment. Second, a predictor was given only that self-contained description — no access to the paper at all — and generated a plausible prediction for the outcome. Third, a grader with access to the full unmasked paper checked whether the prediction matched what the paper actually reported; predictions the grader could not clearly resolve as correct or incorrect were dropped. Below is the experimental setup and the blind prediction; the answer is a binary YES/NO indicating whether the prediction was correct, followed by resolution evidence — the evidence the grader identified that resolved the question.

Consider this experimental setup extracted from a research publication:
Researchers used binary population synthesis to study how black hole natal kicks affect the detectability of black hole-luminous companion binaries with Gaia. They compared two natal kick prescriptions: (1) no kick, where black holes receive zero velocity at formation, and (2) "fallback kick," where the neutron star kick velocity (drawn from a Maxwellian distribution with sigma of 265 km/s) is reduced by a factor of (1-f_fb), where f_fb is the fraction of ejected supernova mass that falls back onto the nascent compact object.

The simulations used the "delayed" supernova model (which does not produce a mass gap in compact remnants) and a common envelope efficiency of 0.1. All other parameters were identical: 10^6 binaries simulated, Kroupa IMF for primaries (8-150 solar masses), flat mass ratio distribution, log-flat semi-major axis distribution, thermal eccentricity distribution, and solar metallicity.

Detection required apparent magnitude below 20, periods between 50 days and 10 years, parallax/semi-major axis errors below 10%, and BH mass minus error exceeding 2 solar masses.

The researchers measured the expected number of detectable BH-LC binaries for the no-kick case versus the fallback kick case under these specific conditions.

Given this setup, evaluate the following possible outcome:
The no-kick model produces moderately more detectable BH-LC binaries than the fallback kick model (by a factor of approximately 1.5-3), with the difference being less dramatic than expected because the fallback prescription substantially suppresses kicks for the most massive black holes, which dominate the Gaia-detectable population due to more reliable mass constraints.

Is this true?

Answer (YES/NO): NO